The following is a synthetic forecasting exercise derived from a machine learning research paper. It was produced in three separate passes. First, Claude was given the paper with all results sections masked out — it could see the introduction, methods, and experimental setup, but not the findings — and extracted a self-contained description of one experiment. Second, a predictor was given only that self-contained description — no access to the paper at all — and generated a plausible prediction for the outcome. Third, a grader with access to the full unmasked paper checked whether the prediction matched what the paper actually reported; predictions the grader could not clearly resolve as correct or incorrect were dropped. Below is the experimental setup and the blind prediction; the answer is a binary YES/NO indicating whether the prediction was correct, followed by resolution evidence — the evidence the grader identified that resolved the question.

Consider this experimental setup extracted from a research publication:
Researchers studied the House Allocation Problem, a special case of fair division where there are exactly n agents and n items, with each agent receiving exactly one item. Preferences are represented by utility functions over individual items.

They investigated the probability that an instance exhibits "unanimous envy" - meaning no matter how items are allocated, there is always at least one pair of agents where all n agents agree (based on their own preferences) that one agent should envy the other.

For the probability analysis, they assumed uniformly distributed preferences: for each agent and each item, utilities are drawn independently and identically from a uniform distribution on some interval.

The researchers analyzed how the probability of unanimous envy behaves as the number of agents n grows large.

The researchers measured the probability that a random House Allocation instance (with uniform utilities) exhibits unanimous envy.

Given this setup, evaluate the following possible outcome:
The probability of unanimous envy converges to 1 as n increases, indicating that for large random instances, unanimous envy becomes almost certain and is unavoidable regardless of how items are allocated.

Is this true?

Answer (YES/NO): NO